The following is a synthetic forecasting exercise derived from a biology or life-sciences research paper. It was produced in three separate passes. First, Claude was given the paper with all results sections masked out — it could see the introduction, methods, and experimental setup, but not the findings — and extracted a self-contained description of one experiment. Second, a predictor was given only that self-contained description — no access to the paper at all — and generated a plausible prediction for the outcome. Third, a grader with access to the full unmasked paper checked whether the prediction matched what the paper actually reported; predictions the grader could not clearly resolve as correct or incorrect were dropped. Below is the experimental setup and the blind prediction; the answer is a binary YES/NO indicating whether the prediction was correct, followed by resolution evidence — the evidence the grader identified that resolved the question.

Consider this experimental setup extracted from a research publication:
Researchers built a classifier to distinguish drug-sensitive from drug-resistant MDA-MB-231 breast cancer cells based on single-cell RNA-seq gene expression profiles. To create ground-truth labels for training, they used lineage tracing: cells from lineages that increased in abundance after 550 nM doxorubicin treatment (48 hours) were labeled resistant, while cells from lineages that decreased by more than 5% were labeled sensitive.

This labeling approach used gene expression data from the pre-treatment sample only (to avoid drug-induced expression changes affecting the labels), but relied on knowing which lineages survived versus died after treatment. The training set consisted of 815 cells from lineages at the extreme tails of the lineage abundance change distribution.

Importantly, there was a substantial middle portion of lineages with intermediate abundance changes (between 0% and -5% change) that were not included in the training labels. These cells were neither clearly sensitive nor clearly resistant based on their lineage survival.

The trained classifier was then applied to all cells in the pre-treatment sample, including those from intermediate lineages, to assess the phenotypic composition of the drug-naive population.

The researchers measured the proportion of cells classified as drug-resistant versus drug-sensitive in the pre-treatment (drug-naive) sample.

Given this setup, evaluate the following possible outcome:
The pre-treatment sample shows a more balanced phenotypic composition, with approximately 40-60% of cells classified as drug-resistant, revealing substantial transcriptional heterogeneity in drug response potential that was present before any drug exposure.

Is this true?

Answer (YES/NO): NO